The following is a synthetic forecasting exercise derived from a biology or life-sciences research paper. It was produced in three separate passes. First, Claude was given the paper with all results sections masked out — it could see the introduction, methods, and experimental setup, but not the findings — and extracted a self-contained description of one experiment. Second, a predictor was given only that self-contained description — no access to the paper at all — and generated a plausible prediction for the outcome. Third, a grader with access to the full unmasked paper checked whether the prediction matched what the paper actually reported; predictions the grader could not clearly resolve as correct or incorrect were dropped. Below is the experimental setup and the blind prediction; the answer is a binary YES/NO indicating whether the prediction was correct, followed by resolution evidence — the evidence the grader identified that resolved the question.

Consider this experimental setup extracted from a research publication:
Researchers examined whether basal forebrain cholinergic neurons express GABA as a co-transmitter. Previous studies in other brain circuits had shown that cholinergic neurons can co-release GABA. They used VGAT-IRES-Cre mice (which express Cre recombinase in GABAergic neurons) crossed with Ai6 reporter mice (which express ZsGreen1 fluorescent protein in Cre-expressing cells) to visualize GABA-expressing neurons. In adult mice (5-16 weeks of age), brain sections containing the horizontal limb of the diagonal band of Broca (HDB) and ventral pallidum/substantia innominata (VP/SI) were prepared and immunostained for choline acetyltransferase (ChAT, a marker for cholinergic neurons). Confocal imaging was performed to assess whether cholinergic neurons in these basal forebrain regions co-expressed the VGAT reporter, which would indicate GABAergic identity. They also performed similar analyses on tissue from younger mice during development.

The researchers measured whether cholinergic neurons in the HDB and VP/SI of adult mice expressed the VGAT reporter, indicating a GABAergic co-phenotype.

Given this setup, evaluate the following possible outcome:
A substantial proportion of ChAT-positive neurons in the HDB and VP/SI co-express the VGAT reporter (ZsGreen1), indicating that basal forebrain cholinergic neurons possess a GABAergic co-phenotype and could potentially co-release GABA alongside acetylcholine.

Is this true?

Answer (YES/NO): NO